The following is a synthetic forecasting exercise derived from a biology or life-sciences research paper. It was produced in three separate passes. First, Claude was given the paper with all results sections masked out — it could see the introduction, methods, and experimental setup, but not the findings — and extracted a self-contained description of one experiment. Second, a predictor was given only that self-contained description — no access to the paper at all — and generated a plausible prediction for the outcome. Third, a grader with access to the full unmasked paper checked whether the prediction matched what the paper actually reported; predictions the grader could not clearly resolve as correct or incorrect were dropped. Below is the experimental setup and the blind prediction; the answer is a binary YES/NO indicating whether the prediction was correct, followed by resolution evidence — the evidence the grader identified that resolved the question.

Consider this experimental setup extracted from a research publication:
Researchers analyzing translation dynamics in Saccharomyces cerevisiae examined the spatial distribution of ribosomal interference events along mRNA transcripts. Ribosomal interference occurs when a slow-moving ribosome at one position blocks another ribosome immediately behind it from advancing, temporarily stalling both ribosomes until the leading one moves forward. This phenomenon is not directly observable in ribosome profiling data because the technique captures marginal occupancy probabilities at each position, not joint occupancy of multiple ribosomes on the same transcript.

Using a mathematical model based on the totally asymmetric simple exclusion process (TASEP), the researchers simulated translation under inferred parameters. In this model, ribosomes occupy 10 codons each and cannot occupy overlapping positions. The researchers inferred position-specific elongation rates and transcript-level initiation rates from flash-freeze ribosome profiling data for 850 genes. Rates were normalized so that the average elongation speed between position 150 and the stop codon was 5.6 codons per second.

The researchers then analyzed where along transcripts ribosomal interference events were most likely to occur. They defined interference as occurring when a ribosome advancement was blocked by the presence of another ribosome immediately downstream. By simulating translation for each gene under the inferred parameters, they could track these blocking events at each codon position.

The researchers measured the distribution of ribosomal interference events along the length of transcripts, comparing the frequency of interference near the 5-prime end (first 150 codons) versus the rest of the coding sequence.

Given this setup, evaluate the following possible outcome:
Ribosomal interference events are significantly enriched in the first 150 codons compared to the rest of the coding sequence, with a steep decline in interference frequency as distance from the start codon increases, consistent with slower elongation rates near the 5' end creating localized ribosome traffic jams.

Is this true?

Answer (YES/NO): NO